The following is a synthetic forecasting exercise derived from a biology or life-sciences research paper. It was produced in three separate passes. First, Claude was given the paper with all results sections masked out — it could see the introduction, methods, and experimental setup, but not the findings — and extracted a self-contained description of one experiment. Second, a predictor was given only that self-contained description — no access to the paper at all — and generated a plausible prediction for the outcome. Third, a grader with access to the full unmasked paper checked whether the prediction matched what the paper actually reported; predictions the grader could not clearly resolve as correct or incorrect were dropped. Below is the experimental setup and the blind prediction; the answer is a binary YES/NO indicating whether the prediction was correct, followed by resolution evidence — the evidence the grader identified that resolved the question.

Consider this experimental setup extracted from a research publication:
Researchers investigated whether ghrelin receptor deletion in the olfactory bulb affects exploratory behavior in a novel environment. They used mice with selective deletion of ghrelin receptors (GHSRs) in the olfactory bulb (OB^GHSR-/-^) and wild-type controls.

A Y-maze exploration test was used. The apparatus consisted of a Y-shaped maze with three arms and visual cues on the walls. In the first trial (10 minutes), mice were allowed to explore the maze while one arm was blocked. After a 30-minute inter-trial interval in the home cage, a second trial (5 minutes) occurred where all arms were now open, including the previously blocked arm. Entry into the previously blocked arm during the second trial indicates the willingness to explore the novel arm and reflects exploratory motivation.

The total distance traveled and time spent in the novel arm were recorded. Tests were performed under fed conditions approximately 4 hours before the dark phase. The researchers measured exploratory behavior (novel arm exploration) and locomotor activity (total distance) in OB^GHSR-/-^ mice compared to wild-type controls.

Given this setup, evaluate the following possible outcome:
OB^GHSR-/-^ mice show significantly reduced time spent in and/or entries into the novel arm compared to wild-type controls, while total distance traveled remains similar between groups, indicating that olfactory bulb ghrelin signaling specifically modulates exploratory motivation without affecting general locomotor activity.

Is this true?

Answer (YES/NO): NO